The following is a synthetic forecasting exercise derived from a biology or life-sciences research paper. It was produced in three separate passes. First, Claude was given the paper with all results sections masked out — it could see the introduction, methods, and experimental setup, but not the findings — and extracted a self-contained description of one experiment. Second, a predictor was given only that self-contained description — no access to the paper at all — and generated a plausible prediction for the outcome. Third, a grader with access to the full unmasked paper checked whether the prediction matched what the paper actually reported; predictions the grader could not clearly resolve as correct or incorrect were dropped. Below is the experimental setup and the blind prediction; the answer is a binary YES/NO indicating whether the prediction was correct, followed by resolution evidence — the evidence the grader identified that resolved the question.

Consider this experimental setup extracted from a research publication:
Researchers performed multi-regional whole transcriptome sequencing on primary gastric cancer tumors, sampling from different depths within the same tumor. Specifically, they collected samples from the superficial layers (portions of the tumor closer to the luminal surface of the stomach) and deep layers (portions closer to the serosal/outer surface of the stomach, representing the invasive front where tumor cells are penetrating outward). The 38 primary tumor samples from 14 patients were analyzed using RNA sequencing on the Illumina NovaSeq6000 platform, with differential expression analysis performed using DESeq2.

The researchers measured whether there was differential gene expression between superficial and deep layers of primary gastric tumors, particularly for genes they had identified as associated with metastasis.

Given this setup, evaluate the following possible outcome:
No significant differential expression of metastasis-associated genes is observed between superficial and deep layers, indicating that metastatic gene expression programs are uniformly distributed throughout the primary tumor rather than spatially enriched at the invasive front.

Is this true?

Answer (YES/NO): NO